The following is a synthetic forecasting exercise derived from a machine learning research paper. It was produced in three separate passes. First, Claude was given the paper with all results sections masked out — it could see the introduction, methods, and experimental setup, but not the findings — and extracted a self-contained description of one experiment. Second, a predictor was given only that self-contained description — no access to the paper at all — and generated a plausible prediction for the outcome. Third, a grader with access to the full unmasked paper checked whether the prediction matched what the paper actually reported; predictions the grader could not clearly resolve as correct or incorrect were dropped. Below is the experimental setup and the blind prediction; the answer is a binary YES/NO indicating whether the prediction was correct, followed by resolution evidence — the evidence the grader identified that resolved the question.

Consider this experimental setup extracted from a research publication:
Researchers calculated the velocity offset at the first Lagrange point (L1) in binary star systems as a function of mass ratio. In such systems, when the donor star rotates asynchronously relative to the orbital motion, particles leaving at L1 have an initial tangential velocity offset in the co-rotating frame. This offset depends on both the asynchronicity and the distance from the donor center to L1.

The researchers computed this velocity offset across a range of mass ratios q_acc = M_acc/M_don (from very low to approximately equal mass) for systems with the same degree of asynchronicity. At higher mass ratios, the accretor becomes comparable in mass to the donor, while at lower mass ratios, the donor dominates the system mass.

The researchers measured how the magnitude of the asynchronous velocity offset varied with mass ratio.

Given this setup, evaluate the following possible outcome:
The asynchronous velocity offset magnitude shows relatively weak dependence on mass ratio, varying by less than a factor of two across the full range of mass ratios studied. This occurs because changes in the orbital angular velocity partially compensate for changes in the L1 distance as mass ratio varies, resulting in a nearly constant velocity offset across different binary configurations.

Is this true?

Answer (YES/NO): NO